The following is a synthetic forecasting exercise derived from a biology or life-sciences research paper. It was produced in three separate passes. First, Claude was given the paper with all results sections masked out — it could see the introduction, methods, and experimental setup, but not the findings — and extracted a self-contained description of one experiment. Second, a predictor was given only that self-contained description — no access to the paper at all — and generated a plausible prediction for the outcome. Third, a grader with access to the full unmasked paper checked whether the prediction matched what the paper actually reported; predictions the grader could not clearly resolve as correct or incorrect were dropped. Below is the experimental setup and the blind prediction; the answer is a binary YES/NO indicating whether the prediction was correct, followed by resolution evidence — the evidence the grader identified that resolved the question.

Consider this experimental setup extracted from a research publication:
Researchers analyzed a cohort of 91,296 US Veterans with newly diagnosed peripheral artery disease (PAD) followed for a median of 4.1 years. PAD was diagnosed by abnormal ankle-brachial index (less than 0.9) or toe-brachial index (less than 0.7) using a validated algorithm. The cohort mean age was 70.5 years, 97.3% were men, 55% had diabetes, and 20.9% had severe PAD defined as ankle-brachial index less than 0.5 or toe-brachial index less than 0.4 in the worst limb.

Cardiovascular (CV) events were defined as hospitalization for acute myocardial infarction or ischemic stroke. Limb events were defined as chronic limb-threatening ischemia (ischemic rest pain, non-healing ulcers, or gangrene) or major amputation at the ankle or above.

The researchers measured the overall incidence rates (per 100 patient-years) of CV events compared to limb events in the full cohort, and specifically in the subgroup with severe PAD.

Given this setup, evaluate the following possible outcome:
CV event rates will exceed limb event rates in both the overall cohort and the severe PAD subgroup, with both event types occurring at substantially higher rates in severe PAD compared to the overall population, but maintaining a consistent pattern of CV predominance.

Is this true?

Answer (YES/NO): NO